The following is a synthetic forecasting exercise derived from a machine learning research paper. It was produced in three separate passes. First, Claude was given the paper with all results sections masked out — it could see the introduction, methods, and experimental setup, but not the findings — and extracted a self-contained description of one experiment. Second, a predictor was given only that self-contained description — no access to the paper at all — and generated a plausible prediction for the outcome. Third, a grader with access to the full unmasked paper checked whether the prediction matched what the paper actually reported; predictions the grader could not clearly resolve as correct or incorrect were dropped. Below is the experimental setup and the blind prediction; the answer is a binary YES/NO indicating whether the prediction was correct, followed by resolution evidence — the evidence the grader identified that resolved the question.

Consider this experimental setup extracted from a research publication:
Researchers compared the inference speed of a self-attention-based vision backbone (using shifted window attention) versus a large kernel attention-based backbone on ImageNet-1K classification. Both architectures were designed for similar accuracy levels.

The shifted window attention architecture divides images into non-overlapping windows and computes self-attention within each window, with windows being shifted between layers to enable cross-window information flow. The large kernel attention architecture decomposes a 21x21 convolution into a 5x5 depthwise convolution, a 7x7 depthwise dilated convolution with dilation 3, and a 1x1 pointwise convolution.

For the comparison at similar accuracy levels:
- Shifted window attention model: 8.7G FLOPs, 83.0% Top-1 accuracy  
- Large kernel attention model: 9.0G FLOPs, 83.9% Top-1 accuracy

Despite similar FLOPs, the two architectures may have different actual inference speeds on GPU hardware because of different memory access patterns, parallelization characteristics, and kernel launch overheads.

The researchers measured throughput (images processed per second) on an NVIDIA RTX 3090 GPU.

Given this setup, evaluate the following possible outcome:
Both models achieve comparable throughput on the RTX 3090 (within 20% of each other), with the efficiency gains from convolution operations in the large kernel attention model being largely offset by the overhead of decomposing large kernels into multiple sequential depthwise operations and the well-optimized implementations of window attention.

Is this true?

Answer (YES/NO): YES